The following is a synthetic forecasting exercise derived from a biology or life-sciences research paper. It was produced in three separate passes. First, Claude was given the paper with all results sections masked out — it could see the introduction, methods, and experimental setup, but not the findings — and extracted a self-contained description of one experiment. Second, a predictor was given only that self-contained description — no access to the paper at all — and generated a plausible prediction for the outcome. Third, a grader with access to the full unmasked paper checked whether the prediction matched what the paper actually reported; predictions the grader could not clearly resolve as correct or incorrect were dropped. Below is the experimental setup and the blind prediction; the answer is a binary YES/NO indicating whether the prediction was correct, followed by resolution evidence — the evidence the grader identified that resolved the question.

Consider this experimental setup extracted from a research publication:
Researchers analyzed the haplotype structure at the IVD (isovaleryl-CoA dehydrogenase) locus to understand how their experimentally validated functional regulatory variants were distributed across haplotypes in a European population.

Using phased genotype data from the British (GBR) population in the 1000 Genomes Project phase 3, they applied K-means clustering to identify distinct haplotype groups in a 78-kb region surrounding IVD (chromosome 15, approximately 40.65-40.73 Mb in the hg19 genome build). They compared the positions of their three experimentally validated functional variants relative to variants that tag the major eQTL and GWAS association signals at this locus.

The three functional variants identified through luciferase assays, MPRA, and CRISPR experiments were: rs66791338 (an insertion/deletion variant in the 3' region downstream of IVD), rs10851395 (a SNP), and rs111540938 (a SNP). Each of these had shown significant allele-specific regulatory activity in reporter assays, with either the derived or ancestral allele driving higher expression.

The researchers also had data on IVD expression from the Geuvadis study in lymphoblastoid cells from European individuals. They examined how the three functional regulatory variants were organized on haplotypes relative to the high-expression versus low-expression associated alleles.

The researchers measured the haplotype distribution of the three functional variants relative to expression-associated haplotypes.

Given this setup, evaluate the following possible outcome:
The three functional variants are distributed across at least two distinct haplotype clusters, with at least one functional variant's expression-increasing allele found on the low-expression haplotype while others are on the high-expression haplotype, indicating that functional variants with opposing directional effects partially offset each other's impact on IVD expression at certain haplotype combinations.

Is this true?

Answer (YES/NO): YES